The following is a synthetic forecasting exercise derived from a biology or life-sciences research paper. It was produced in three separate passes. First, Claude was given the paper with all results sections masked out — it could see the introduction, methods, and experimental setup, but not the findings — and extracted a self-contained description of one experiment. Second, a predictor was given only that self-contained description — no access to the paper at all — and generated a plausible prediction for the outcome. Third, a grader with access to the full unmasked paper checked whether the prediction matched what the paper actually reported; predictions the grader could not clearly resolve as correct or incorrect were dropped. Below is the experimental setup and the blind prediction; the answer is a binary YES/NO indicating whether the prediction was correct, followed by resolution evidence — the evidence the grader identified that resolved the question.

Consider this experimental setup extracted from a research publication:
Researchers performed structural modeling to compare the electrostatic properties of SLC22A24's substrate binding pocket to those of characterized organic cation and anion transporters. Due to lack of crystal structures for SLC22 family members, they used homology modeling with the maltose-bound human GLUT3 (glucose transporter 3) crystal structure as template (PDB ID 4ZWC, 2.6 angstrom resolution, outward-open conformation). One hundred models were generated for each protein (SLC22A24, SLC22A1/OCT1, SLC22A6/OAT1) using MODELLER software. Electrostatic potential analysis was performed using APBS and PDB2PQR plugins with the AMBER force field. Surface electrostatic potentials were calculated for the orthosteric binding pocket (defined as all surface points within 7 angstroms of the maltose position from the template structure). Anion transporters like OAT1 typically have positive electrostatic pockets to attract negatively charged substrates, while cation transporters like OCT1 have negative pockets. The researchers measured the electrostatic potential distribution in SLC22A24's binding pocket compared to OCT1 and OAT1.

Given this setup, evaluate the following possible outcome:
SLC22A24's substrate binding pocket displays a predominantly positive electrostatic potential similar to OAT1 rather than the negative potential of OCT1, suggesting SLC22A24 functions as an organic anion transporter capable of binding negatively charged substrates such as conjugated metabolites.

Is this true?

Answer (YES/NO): YES